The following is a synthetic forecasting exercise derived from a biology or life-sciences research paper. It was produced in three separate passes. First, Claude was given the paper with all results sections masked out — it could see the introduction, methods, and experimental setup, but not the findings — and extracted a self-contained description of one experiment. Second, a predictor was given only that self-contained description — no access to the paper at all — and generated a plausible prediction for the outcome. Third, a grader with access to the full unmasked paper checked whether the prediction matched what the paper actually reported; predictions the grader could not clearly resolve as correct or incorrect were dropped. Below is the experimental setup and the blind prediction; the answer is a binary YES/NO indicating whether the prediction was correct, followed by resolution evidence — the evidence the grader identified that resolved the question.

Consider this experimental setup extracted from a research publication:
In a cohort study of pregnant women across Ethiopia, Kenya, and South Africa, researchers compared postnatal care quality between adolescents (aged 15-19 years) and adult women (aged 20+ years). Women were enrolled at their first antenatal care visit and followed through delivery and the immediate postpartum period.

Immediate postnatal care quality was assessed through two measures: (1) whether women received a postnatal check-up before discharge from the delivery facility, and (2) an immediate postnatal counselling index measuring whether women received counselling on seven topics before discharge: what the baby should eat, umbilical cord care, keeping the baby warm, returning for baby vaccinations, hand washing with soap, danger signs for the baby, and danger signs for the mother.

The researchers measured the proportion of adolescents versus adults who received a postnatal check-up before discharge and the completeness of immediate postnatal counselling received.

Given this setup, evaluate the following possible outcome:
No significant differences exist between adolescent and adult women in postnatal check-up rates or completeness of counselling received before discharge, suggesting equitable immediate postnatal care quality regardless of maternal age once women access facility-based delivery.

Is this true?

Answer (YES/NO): NO